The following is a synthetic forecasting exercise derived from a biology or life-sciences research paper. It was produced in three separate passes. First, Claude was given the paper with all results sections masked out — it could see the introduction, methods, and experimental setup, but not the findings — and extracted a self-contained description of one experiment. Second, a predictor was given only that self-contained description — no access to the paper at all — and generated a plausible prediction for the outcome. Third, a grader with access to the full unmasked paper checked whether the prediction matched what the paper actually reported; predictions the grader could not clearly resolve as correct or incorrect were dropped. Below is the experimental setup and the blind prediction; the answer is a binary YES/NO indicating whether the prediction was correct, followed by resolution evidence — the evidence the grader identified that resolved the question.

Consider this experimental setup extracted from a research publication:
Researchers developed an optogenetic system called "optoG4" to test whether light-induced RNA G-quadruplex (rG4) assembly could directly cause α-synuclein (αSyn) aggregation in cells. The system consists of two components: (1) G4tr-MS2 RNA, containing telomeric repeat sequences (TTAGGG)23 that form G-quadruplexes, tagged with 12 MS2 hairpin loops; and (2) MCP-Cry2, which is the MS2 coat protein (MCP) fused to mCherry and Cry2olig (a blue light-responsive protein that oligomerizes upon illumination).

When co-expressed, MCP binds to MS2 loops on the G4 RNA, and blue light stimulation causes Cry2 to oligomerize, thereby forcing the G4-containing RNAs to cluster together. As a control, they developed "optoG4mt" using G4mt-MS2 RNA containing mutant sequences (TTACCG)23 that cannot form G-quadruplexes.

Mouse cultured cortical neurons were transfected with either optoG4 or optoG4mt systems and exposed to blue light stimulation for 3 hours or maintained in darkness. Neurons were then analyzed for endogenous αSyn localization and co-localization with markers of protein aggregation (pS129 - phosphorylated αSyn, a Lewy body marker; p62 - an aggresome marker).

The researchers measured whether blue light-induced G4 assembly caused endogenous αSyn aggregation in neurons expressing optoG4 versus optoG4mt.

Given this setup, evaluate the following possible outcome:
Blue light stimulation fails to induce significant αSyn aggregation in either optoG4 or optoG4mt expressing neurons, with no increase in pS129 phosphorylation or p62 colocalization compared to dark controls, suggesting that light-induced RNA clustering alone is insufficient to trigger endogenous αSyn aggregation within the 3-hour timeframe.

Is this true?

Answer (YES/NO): NO